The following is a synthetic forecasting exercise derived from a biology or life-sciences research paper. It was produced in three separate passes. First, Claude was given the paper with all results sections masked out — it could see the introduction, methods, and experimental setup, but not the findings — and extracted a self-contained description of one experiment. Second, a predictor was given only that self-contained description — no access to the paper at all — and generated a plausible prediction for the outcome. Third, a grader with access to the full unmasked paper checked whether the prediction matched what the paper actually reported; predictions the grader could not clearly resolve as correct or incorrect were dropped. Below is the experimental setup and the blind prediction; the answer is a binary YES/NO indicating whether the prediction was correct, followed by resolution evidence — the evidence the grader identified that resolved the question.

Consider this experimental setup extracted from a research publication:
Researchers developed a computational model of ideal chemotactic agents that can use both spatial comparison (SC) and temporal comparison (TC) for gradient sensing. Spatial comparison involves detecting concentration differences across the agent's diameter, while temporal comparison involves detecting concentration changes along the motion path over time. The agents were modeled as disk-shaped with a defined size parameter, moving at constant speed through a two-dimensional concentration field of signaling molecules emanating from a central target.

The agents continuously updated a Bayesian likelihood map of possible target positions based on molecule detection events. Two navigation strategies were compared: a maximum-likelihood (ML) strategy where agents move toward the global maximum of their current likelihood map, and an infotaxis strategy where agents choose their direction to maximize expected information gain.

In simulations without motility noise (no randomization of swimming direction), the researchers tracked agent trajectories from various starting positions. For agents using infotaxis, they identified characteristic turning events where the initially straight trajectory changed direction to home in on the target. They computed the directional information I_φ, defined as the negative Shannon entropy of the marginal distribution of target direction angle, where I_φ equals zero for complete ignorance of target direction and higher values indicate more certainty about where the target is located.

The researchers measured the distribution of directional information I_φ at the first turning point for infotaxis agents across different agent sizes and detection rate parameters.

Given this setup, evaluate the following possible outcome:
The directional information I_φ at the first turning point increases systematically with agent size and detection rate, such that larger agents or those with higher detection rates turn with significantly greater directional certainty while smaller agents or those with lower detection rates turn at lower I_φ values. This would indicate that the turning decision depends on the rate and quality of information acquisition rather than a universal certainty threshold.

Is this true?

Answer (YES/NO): NO